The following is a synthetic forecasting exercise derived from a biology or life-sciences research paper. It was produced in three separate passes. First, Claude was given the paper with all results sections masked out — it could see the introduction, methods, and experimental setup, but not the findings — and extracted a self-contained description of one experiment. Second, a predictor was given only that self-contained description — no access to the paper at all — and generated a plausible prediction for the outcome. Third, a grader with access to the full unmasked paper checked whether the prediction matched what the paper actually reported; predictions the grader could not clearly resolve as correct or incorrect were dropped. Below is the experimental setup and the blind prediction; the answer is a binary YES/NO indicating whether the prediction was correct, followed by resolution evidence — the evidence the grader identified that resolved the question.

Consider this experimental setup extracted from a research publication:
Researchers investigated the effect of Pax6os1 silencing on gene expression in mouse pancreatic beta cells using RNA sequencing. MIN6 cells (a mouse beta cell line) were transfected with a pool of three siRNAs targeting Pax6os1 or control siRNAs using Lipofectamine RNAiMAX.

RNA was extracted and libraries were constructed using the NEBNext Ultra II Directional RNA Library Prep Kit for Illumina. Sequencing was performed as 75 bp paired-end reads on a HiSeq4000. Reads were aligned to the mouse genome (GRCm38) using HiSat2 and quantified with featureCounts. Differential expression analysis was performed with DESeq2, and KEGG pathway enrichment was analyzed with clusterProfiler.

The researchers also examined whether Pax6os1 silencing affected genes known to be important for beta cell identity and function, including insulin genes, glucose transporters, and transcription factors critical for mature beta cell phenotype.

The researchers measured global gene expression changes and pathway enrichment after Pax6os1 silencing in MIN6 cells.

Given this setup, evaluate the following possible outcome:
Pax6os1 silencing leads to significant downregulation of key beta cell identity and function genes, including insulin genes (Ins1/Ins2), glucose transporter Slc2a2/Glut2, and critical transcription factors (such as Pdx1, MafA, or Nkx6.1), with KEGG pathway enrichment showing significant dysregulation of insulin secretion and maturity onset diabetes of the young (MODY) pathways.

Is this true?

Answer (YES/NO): NO